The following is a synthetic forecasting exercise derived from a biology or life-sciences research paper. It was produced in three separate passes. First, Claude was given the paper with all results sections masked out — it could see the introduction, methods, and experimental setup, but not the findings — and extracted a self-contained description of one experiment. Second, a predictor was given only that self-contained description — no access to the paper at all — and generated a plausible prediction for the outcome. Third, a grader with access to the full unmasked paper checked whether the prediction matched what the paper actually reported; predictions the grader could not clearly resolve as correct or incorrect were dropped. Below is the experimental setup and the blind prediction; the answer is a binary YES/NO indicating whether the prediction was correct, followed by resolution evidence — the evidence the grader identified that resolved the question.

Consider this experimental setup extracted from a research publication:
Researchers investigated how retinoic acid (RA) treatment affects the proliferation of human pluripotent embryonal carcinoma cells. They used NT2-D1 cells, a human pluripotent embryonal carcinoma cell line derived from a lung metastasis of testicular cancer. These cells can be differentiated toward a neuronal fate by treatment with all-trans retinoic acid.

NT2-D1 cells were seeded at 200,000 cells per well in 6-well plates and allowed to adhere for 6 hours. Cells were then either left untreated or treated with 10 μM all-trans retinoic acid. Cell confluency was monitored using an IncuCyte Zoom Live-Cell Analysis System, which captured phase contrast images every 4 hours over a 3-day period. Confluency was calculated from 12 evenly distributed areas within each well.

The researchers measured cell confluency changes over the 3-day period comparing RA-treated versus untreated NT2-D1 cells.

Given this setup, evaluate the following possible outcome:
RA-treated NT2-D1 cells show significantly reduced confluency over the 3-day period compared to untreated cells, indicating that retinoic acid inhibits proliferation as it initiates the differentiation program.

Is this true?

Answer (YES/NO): YES